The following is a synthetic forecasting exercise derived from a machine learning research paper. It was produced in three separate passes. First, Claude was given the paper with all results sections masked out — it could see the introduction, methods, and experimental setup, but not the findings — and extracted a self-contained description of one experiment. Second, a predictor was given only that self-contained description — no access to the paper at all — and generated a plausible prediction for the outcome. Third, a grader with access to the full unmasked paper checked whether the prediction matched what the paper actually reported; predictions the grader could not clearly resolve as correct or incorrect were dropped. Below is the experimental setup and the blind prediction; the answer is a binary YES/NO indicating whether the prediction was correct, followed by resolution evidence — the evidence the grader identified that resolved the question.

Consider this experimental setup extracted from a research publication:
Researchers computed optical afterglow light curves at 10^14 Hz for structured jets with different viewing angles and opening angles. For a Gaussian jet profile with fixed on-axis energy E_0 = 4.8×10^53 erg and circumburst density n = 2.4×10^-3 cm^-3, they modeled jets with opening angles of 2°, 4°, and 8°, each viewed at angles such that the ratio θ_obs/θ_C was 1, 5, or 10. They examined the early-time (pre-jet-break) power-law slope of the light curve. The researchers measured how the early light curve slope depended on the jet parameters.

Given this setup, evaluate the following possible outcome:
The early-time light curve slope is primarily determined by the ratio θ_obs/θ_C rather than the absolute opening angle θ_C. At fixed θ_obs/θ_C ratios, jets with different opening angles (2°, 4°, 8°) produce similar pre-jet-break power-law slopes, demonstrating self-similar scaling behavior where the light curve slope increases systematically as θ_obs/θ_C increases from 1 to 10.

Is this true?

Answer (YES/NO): YES